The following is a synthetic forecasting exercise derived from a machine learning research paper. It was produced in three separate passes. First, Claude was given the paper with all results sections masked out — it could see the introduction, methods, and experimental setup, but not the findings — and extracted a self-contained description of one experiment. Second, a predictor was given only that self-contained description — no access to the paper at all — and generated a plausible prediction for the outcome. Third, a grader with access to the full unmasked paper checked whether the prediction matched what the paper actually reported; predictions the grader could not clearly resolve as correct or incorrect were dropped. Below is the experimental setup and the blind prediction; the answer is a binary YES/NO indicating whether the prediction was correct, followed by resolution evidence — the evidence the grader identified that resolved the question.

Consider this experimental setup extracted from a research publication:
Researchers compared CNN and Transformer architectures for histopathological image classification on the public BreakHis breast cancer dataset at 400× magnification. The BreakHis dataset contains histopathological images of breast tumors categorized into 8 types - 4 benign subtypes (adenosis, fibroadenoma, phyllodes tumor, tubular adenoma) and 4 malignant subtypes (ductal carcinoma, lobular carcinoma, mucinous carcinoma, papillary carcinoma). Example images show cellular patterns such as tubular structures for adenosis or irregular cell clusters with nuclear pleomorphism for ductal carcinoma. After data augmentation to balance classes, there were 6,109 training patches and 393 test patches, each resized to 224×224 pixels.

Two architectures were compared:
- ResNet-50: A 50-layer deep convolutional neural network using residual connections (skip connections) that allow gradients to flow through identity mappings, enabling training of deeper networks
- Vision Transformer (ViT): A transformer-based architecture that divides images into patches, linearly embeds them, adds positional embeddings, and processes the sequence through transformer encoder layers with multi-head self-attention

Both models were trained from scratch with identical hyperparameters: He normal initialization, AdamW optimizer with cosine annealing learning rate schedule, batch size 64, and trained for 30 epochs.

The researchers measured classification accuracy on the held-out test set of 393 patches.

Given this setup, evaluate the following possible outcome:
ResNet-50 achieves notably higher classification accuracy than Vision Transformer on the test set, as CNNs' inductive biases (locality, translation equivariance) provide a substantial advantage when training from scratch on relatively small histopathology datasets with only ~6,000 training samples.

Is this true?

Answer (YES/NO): NO